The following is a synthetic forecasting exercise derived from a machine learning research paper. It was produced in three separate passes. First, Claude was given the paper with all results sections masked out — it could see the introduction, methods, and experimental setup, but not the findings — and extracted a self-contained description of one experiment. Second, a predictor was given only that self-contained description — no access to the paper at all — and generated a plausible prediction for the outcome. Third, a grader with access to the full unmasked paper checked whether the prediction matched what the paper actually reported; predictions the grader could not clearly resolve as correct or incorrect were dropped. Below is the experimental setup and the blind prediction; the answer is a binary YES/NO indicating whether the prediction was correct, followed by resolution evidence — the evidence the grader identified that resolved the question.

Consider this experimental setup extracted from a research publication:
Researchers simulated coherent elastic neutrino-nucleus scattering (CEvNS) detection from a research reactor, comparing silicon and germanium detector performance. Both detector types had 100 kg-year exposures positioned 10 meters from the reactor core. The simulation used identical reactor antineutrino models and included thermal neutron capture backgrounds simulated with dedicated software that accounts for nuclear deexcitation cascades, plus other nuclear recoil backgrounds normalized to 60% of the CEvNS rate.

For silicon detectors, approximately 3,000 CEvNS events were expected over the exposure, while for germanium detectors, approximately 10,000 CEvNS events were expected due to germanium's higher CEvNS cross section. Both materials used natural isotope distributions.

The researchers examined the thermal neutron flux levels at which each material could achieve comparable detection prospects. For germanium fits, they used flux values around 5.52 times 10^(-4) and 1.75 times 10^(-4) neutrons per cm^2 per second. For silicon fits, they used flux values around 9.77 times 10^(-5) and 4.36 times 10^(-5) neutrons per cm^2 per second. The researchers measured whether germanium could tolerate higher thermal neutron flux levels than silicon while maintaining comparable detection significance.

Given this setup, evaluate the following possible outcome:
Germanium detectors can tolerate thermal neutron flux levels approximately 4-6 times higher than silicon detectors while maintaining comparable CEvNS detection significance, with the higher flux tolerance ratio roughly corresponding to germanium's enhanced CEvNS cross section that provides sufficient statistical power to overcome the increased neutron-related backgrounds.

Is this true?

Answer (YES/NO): NO